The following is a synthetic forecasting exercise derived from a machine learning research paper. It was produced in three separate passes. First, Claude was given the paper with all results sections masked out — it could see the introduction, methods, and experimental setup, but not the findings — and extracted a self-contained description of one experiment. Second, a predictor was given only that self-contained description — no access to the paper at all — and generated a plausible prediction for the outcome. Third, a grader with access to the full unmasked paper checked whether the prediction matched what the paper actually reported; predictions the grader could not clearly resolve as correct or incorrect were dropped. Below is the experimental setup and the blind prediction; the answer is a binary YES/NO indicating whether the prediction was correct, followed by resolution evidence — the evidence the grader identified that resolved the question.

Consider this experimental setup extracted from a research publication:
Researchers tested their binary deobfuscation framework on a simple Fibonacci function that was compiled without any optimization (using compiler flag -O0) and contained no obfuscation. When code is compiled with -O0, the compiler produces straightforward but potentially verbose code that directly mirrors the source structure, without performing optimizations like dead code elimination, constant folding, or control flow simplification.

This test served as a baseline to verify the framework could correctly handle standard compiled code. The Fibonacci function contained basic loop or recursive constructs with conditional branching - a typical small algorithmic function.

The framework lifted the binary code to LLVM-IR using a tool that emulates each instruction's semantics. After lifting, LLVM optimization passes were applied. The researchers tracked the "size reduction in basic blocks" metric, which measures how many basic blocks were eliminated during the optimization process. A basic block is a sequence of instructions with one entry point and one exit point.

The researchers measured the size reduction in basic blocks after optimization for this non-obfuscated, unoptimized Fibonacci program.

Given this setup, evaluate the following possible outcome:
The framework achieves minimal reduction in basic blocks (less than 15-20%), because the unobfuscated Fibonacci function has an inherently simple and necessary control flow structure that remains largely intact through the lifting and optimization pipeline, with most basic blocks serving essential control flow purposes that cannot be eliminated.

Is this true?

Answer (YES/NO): NO